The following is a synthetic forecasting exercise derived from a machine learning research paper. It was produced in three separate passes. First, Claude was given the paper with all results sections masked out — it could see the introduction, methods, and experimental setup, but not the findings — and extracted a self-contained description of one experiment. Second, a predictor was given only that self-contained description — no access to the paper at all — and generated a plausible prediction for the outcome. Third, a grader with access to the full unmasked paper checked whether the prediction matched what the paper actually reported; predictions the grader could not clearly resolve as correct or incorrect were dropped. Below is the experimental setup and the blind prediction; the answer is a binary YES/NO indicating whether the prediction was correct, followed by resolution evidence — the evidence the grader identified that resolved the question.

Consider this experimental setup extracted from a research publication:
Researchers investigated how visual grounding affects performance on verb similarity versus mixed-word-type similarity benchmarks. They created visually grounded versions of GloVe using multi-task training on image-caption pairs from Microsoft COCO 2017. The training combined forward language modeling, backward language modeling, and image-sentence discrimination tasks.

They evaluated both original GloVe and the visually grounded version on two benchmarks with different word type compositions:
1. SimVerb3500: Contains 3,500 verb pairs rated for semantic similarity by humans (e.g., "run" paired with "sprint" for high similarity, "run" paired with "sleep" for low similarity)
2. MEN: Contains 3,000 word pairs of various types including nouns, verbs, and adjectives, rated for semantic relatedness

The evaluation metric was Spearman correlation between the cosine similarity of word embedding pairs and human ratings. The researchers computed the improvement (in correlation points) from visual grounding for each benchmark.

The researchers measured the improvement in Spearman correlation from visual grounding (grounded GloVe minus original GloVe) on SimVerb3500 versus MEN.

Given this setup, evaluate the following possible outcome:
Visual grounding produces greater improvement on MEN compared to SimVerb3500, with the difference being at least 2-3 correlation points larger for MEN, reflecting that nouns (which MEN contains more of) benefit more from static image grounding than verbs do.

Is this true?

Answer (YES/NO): NO